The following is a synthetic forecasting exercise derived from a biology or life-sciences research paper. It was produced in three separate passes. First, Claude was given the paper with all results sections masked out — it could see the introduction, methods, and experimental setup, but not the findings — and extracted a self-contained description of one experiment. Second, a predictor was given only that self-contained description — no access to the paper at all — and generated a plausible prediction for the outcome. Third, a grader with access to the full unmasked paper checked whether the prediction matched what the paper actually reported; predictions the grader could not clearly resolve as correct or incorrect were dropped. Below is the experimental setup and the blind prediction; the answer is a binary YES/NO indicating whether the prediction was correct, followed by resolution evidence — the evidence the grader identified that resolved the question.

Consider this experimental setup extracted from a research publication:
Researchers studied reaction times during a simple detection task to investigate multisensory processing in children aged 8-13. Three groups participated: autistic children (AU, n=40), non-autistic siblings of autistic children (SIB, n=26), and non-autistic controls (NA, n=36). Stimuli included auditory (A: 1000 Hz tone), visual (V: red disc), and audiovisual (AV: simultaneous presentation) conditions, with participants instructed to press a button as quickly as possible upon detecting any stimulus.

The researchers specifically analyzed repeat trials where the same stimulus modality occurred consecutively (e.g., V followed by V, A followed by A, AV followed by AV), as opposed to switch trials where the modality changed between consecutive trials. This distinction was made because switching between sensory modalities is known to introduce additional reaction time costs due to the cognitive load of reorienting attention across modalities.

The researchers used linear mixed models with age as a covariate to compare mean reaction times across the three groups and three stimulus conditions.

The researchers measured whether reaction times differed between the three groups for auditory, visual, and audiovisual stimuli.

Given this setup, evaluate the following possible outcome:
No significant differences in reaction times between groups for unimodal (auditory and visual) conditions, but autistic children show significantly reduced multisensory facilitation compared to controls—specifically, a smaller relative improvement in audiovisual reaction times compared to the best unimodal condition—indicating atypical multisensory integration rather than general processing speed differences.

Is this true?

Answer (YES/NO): NO